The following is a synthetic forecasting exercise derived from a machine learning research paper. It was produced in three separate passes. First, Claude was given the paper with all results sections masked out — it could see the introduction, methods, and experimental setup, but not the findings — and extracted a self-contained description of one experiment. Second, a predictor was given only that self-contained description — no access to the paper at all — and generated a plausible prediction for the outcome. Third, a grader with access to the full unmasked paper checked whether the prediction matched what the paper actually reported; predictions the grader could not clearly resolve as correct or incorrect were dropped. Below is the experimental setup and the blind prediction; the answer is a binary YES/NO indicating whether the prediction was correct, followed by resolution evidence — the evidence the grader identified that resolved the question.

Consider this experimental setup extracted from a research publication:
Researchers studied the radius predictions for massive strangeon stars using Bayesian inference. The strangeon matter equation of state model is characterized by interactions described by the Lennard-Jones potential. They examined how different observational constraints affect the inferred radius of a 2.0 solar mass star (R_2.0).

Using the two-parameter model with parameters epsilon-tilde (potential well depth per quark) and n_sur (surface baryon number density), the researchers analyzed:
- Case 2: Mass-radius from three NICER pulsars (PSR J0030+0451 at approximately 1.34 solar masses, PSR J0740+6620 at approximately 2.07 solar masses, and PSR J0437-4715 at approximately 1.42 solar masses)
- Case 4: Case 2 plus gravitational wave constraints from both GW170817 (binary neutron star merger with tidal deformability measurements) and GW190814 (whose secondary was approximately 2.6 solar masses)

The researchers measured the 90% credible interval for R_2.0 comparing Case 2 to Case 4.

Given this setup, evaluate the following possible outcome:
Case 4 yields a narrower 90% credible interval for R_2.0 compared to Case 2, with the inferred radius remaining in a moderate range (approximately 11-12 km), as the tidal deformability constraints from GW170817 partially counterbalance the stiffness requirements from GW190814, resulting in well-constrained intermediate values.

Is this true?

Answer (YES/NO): NO